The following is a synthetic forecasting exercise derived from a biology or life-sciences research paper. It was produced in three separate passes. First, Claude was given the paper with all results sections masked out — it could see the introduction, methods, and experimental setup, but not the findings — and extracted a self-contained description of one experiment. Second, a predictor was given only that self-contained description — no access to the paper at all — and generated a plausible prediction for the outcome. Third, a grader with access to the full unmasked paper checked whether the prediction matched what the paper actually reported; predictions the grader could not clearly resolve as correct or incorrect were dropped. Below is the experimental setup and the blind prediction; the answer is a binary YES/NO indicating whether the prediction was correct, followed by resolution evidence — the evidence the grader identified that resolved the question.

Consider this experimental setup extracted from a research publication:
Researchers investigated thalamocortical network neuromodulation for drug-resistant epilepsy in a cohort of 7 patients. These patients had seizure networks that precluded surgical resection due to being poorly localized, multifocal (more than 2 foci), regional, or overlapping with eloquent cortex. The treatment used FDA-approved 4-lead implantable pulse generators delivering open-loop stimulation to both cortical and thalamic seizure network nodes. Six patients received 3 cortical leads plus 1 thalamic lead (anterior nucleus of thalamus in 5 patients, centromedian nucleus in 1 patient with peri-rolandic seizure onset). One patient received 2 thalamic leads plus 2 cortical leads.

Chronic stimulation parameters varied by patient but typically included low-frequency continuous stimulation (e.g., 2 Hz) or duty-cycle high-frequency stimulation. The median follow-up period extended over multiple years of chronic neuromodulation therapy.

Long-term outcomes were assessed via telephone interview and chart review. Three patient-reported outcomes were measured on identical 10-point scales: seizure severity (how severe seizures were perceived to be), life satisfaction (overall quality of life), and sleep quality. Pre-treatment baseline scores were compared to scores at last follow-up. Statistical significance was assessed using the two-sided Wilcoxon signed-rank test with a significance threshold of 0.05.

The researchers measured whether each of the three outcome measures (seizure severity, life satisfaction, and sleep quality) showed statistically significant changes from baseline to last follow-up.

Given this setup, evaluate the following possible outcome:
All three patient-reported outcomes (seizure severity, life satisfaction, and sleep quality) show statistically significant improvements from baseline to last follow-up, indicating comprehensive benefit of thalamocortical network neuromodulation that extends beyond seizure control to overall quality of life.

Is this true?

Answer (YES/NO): NO